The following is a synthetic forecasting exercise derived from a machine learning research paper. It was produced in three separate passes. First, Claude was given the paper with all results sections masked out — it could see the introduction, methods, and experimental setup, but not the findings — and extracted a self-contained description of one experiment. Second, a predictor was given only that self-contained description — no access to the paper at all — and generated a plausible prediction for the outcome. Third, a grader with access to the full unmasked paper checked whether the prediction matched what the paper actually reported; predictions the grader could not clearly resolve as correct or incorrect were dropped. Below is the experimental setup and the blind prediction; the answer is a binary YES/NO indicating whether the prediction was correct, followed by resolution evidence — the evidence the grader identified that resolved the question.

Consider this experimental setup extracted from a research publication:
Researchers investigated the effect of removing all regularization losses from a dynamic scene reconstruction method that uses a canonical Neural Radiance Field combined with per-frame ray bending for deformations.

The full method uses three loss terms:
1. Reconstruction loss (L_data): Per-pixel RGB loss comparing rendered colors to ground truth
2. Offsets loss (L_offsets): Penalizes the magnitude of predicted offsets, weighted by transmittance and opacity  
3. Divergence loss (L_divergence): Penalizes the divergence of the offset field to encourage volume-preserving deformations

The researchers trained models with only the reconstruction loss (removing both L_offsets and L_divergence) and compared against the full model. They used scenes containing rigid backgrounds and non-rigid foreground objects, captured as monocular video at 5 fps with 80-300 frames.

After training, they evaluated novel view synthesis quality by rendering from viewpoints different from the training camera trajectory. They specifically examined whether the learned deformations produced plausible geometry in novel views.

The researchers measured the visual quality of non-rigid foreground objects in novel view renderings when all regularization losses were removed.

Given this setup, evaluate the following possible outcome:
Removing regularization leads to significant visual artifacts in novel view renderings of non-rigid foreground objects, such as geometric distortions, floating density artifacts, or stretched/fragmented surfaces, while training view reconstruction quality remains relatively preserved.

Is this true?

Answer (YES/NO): YES